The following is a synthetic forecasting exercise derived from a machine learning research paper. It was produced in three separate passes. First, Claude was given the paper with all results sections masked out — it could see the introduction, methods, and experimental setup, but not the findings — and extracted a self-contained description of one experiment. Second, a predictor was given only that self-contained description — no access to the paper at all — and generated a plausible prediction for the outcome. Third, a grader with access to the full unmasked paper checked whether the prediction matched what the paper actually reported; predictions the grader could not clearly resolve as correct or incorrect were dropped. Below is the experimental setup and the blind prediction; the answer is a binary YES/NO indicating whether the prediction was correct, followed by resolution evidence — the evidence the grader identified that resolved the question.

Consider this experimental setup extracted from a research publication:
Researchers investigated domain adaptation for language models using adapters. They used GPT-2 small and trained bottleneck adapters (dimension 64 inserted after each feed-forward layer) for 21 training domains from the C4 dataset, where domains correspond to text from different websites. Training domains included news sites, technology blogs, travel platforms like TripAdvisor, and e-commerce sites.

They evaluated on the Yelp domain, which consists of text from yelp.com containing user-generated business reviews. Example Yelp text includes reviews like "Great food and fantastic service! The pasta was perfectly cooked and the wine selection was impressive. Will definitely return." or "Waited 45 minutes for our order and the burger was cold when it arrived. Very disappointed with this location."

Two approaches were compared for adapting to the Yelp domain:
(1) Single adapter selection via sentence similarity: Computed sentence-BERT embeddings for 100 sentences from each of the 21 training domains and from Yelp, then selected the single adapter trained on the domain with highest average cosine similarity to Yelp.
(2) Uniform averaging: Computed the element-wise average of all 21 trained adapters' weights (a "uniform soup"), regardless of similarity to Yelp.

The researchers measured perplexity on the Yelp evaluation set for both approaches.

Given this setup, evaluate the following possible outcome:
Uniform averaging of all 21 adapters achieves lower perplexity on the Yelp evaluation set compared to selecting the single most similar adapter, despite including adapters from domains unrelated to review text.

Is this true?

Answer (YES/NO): YES